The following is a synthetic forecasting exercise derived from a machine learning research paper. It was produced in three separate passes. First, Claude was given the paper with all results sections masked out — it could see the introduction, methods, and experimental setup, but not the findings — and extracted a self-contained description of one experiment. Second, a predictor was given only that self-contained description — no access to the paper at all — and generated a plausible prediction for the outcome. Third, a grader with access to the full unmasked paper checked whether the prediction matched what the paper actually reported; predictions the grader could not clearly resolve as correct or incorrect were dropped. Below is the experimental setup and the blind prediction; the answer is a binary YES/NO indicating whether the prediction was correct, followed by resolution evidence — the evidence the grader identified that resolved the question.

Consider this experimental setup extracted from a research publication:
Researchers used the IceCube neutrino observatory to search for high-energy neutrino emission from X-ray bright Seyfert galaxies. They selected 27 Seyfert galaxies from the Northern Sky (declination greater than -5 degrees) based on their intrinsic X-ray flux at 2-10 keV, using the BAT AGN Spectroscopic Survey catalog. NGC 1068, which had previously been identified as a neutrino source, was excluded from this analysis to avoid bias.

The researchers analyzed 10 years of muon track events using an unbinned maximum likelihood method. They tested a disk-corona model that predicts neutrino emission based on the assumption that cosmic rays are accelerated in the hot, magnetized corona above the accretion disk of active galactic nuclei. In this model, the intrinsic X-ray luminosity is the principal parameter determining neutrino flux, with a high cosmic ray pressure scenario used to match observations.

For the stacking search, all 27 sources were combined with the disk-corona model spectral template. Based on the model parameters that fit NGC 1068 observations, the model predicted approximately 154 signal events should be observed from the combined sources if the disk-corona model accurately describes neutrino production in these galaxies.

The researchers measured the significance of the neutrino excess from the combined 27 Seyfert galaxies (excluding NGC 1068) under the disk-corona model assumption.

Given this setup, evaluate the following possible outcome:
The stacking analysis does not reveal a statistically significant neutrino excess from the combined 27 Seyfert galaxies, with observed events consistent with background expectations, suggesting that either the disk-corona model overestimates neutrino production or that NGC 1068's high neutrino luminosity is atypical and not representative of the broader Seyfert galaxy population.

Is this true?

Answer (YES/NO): YES